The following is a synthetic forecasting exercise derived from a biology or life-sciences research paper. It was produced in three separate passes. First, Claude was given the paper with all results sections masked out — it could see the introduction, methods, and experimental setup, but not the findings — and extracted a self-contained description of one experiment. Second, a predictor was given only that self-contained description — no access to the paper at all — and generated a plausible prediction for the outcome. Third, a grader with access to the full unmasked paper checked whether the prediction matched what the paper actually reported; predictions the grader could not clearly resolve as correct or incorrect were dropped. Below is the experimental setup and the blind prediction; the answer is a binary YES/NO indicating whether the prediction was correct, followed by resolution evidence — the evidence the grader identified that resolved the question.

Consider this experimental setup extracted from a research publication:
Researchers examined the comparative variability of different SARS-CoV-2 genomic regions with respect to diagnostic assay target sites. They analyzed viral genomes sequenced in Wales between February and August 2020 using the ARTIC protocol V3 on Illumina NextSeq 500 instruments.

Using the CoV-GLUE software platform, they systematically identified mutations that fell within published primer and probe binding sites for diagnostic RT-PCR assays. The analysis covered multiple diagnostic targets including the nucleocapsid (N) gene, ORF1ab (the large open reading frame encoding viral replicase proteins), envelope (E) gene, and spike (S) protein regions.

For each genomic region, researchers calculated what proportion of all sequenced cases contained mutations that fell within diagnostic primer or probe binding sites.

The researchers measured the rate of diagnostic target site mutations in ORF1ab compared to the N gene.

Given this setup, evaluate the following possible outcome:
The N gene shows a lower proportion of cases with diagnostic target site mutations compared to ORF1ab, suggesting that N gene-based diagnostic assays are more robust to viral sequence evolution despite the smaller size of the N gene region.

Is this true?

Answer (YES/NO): NO